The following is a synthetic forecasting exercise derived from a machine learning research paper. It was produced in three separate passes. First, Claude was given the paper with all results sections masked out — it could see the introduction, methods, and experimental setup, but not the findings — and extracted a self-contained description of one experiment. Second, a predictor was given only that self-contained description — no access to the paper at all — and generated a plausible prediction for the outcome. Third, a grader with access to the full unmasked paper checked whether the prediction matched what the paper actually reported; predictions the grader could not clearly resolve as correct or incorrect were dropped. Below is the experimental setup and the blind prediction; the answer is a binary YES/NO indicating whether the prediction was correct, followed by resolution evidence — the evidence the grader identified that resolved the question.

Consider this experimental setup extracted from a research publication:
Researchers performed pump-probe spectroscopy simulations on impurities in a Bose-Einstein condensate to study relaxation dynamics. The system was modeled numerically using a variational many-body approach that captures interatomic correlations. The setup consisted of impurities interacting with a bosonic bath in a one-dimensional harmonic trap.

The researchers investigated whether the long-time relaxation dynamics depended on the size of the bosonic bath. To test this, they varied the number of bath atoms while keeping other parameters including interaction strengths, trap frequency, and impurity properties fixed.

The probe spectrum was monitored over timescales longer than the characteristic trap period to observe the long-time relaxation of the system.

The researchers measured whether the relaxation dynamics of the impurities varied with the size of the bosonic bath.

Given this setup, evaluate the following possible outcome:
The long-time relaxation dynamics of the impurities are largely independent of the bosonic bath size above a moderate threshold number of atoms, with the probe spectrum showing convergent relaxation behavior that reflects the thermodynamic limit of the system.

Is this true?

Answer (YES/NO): YES